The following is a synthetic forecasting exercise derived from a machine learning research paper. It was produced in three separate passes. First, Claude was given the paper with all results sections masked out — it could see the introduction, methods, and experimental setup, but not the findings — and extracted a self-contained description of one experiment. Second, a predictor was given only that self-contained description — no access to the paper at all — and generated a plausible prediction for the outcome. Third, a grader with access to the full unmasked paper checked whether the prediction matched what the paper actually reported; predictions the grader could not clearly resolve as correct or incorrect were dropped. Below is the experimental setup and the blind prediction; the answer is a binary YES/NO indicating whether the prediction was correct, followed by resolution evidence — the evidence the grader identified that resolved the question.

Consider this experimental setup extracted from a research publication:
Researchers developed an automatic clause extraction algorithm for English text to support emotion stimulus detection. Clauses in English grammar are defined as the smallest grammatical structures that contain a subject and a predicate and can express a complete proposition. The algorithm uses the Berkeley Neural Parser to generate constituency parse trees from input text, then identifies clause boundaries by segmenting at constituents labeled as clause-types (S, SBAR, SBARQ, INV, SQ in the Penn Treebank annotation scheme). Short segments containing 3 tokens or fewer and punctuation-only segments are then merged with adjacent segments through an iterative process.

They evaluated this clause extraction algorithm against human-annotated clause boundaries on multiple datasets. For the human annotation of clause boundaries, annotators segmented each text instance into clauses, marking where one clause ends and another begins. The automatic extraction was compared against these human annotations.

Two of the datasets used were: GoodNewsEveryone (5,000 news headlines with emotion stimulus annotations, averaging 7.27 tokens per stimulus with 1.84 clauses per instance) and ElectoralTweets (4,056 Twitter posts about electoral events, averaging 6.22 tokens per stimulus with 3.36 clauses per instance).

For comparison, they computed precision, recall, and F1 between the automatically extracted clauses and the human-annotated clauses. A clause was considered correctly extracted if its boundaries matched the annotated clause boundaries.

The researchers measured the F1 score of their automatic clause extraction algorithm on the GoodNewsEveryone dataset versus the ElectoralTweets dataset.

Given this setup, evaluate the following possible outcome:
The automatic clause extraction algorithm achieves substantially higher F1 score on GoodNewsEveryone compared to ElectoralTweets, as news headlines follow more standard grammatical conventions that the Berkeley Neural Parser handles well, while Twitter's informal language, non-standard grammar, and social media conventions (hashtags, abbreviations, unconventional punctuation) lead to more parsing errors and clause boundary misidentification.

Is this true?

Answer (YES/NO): NO